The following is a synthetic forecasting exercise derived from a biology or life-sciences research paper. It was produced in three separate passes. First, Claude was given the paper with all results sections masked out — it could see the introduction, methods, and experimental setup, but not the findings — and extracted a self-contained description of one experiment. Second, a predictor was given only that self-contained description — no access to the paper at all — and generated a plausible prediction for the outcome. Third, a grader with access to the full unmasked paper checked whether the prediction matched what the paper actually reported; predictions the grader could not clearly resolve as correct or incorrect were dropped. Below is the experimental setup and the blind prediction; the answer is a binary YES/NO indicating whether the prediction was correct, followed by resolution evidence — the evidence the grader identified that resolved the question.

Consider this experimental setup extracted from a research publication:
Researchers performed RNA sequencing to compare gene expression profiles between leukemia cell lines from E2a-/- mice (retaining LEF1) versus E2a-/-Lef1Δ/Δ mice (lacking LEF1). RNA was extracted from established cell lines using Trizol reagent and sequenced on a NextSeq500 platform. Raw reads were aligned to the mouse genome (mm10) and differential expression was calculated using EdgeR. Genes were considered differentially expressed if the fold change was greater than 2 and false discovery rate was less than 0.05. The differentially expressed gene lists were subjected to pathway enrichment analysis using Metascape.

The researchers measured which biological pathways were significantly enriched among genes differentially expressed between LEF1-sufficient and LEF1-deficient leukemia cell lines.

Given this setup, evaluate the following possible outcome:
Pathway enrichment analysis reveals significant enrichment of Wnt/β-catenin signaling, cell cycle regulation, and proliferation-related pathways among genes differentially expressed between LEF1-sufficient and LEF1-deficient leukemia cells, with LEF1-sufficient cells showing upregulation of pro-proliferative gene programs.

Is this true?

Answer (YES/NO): NO